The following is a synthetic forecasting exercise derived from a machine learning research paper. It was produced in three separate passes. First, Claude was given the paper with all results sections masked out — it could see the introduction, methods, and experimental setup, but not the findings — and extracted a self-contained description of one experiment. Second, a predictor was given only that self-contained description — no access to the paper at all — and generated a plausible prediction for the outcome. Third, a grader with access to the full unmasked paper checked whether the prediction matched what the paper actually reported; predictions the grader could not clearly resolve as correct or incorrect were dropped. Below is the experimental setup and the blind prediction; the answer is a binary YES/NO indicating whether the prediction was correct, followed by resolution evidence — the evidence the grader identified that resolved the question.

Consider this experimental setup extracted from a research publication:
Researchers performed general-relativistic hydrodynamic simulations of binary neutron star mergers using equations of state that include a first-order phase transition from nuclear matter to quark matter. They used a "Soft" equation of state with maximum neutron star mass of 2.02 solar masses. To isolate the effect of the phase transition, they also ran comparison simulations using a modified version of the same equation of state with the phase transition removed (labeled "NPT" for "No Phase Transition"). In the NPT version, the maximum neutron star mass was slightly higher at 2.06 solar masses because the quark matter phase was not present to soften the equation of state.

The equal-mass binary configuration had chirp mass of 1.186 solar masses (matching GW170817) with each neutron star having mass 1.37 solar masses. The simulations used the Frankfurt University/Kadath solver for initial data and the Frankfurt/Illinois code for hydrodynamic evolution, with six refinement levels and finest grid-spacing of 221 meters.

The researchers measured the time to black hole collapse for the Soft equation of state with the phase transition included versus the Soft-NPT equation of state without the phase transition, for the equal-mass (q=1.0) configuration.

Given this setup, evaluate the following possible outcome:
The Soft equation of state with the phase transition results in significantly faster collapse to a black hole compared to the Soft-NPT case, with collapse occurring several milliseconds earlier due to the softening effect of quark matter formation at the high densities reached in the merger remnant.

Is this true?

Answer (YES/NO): YES